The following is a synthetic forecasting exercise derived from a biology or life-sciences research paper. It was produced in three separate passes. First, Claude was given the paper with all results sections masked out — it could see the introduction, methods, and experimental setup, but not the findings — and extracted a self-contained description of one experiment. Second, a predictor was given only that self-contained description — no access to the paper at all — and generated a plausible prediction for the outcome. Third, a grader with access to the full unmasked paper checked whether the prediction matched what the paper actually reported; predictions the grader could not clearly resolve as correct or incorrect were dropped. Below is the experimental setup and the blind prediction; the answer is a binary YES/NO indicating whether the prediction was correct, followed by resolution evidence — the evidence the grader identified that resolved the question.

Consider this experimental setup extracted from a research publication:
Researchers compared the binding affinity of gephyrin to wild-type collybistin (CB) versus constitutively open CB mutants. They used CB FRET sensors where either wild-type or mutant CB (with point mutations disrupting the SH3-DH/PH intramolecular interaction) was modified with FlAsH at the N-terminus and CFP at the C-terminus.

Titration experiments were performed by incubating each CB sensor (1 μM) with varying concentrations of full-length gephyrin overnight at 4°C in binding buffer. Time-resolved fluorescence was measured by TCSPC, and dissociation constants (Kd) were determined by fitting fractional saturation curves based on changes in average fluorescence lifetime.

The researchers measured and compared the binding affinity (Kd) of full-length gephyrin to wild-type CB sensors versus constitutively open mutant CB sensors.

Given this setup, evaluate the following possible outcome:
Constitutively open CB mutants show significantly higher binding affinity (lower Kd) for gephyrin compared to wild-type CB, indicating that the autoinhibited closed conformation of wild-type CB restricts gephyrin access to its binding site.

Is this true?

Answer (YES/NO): NO